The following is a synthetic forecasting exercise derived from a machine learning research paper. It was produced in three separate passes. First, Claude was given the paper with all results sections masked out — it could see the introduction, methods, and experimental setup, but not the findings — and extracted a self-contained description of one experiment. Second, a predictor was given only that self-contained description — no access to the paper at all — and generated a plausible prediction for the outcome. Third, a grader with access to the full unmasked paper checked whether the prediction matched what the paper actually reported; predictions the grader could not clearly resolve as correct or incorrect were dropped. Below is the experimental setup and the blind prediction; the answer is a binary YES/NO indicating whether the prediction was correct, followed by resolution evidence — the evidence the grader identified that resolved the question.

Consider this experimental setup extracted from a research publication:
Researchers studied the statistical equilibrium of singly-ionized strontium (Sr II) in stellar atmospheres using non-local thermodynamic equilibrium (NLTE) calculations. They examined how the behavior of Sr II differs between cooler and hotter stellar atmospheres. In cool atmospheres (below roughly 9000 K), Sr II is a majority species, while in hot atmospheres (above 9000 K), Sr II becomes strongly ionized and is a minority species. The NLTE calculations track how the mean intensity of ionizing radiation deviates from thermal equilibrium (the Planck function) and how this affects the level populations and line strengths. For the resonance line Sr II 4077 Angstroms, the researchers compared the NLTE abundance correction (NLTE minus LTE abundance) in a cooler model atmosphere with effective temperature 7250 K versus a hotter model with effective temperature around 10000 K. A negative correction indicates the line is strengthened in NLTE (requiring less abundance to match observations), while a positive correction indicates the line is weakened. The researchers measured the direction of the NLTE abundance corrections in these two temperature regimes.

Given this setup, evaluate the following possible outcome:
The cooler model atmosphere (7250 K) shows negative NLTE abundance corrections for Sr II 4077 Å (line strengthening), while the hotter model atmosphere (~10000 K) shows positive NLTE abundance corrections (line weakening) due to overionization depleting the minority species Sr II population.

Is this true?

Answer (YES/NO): YES